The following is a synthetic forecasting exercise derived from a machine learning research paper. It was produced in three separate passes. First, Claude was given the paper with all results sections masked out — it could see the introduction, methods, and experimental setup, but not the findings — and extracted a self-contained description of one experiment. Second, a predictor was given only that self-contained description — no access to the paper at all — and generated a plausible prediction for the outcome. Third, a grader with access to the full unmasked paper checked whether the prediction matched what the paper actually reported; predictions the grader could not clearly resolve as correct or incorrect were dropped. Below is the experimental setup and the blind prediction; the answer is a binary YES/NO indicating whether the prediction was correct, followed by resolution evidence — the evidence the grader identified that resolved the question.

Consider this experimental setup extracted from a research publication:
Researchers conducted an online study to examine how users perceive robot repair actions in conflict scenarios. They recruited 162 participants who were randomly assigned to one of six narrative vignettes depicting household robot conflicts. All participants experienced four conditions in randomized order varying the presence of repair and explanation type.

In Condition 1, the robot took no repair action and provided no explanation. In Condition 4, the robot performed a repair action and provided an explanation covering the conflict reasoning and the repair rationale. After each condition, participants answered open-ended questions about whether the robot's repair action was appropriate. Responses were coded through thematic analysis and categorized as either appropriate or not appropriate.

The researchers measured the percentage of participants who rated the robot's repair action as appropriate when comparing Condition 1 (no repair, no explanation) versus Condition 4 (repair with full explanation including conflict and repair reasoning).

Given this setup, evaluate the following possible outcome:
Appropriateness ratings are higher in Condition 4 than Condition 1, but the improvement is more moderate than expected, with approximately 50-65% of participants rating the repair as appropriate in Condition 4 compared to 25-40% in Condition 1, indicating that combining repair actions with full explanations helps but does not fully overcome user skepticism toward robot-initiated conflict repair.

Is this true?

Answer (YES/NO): NO